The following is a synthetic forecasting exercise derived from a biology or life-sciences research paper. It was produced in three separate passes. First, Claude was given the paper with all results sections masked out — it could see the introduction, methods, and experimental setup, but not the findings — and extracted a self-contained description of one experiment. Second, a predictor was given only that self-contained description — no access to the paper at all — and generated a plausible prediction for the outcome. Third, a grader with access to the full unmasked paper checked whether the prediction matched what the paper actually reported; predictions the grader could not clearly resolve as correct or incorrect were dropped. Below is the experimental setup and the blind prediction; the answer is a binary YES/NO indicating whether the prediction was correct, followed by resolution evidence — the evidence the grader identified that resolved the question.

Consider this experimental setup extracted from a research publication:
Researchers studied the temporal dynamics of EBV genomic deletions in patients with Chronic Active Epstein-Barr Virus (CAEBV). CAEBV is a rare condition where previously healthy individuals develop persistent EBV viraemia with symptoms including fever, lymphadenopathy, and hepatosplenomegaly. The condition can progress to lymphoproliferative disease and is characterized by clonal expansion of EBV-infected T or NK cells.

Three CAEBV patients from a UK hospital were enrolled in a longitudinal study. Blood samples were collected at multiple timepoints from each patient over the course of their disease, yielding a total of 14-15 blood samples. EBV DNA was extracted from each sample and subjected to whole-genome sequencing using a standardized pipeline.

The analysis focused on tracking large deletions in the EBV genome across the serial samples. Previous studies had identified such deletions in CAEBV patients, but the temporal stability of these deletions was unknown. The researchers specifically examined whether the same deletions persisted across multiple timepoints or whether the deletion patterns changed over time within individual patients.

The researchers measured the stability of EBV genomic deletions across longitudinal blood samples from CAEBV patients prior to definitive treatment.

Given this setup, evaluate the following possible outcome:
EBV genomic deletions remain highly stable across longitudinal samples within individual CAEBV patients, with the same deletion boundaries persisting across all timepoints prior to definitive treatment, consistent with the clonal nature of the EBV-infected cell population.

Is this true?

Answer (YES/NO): YES